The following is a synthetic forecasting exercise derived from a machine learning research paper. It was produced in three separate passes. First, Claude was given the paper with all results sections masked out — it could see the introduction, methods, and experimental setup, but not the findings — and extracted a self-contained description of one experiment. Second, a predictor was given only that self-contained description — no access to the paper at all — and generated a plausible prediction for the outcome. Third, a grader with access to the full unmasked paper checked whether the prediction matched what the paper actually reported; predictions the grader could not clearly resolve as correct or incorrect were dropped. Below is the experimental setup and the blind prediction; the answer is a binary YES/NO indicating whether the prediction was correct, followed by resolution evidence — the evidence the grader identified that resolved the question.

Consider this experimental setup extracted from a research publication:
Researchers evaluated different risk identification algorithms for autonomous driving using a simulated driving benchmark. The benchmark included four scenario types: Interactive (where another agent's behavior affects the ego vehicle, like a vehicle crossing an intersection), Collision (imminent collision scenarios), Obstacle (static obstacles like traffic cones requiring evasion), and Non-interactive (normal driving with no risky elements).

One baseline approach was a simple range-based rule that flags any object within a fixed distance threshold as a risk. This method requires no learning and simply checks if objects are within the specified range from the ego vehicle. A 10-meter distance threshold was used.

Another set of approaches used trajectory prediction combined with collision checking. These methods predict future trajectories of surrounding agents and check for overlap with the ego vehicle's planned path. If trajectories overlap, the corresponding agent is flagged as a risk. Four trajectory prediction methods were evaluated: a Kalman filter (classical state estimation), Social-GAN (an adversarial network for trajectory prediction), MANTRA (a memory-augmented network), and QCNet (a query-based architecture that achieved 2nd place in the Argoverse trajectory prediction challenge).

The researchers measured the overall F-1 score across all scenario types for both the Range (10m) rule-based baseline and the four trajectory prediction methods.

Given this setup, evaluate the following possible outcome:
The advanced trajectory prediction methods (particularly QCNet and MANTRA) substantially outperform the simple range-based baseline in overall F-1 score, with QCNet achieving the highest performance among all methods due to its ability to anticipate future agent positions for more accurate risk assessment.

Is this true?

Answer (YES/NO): NO